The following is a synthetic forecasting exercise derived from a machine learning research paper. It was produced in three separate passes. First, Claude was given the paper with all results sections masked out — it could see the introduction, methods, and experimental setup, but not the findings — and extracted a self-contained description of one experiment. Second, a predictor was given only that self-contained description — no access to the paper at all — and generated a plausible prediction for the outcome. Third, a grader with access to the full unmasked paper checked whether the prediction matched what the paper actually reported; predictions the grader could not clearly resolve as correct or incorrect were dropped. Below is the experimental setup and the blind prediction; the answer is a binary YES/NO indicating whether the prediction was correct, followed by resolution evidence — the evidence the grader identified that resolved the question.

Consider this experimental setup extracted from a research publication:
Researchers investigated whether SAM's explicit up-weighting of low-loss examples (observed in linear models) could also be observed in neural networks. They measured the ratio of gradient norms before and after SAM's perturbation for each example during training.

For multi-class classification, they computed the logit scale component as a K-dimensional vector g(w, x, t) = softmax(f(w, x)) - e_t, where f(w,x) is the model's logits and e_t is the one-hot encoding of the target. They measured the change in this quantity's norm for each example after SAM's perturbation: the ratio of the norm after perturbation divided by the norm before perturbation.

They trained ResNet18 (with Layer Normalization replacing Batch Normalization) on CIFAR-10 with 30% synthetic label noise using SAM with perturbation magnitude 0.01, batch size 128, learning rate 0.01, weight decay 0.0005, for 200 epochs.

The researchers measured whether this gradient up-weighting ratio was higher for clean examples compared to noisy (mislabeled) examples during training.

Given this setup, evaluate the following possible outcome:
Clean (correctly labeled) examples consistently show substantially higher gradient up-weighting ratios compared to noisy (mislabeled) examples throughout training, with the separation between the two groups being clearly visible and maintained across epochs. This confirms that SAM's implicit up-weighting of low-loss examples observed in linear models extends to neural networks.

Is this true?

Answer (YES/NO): YES